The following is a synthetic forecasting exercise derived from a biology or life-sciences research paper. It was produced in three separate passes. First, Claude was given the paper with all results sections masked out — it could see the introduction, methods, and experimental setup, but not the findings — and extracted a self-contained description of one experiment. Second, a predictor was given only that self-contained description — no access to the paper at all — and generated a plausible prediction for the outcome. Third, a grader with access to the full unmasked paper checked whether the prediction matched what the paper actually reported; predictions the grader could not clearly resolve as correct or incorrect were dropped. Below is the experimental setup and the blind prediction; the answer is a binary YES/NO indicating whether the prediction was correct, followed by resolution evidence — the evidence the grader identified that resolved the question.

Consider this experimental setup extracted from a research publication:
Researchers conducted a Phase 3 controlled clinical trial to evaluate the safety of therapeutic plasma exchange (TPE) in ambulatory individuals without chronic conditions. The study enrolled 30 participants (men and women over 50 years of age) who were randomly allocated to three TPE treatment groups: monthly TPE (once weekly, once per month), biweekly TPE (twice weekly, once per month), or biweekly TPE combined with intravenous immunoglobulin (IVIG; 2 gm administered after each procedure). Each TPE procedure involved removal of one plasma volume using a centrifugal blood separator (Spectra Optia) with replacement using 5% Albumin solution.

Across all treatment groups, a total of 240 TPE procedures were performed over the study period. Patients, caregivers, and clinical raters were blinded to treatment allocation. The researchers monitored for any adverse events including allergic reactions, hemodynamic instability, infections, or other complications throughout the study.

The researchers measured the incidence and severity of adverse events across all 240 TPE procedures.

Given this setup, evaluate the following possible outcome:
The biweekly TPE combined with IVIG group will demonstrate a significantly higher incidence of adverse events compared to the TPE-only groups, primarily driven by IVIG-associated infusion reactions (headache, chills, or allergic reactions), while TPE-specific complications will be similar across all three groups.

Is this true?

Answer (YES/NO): NO